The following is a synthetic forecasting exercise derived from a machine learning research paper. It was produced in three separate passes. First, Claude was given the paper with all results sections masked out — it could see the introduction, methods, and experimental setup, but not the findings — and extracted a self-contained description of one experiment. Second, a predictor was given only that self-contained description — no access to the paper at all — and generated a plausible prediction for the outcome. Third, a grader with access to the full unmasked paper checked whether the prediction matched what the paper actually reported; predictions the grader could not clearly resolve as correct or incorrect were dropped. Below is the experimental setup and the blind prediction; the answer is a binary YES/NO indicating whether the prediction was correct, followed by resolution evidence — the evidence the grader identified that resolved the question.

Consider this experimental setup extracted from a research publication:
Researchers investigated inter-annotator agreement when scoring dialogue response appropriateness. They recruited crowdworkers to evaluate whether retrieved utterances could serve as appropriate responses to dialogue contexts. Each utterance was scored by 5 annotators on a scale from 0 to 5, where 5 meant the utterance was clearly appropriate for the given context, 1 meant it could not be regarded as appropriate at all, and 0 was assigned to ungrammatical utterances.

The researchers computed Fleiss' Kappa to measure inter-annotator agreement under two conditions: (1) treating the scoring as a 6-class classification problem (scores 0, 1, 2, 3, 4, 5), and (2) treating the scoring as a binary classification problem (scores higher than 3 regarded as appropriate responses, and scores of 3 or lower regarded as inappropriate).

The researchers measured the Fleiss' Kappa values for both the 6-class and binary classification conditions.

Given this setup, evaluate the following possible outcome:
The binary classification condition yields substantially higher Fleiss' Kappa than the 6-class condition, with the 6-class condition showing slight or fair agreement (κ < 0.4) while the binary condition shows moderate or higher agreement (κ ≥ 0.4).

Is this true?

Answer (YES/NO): YES